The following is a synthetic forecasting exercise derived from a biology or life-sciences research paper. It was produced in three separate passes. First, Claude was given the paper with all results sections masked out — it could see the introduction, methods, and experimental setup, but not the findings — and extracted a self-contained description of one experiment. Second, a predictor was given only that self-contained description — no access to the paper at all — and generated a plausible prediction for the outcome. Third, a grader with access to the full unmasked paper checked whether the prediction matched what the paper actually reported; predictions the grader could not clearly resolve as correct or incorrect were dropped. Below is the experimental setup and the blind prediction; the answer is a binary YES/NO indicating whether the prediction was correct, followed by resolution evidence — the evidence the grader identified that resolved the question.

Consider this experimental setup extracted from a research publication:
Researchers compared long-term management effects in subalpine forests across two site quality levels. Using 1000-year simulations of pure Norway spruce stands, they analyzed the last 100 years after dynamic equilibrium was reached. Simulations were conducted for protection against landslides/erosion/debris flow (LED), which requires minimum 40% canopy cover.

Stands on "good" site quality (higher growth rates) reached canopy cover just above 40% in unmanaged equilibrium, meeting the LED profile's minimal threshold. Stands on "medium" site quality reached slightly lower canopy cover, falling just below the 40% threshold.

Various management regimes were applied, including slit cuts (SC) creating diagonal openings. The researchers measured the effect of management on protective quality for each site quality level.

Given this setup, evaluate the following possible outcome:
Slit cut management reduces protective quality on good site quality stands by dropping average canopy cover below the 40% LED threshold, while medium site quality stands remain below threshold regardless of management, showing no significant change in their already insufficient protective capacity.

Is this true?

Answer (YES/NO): NO